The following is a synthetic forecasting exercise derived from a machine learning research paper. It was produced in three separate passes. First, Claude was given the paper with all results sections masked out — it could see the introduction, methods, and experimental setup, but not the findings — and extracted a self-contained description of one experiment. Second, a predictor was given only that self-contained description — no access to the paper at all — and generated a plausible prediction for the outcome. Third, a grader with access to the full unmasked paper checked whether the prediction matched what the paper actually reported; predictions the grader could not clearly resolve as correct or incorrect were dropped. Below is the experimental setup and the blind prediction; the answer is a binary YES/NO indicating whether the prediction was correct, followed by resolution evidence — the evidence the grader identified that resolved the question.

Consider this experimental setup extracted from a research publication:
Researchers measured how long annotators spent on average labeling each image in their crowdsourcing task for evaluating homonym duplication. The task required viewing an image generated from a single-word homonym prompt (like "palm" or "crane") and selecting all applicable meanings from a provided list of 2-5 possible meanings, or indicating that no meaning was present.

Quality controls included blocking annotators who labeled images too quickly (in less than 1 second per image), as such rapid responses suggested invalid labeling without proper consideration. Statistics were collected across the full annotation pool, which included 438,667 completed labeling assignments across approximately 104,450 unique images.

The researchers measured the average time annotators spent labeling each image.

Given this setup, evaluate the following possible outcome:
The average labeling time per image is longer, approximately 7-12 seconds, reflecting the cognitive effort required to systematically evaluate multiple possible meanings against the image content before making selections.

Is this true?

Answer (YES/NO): NO